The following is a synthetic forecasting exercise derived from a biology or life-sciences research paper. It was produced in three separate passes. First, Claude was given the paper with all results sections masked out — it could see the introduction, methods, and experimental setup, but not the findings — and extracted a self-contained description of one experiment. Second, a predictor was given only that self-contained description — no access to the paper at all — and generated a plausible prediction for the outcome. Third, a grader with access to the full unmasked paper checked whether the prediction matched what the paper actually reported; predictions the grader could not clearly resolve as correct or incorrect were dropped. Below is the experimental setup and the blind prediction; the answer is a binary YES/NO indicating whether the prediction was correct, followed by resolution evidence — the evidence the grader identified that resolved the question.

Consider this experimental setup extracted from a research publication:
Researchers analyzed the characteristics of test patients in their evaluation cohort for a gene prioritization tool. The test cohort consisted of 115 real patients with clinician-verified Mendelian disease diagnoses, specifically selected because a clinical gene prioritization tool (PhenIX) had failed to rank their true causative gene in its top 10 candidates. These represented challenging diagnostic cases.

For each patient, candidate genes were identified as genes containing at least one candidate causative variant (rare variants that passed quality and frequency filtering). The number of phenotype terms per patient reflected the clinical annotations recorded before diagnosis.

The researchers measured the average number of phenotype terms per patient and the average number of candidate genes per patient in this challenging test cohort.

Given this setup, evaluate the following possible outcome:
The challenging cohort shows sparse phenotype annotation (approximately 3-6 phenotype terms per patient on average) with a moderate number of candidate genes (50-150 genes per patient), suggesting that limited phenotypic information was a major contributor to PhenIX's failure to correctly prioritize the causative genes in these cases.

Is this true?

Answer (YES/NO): NO